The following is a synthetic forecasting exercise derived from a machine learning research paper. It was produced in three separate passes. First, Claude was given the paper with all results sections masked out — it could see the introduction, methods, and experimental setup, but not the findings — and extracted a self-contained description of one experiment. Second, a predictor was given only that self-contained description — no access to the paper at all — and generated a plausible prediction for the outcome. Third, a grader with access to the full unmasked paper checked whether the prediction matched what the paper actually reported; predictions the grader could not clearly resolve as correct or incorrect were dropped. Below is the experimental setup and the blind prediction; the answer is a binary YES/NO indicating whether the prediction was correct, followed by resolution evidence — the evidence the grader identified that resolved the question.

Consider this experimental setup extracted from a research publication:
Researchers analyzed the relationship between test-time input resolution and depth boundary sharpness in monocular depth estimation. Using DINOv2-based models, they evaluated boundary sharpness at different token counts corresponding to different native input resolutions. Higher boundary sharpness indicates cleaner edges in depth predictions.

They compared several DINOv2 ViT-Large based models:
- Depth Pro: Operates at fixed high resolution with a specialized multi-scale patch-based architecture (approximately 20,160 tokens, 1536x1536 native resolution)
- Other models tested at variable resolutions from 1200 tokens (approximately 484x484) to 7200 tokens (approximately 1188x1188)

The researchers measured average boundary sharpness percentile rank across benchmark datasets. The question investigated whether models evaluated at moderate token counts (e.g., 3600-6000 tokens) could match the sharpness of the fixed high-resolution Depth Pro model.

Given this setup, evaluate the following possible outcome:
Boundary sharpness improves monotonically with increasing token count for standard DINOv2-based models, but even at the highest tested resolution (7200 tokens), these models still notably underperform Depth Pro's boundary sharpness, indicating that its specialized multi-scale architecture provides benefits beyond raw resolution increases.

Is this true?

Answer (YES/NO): NO